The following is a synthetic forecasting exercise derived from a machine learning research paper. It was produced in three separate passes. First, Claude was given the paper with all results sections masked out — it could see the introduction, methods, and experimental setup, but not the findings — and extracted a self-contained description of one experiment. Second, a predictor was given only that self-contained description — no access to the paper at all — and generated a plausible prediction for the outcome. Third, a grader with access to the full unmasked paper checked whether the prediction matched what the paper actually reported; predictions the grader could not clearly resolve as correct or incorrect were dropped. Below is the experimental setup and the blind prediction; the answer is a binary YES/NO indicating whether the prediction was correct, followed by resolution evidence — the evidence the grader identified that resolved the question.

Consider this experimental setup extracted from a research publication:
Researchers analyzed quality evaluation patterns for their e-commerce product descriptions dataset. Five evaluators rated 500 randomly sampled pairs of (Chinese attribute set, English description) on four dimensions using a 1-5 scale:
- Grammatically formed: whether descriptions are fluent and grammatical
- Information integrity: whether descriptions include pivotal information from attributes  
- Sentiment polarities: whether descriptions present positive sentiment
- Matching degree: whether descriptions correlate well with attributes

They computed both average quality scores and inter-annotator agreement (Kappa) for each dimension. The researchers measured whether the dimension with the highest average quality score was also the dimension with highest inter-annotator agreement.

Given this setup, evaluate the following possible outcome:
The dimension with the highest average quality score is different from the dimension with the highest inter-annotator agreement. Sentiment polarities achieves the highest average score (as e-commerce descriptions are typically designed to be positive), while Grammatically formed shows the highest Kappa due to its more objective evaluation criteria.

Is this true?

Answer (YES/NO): NO